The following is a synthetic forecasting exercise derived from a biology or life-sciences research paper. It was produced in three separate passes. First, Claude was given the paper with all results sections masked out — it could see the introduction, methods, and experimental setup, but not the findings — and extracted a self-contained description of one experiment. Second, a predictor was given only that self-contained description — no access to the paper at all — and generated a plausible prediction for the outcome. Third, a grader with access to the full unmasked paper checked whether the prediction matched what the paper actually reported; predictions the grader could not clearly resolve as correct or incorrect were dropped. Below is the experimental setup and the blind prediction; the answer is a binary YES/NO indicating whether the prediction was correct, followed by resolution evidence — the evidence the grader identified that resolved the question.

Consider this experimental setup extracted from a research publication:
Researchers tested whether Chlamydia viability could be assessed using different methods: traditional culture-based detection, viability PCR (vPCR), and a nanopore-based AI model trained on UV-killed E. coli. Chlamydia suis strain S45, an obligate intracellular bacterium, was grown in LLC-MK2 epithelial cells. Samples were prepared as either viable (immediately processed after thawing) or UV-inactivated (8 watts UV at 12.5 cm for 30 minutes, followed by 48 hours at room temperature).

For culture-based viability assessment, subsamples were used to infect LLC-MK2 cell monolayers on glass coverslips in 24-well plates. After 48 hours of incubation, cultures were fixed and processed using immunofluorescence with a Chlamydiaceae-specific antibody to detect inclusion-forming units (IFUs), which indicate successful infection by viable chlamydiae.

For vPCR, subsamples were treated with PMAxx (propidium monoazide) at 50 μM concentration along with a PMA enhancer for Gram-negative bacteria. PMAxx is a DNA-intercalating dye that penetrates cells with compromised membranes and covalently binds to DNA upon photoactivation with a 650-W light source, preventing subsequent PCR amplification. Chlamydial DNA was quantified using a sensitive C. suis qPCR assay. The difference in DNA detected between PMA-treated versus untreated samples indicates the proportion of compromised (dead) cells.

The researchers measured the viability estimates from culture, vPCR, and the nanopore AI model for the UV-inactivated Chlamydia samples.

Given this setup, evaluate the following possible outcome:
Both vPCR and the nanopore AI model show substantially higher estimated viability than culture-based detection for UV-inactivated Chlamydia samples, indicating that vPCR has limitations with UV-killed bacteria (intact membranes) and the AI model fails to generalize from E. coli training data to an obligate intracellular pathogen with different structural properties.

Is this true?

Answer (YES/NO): NO